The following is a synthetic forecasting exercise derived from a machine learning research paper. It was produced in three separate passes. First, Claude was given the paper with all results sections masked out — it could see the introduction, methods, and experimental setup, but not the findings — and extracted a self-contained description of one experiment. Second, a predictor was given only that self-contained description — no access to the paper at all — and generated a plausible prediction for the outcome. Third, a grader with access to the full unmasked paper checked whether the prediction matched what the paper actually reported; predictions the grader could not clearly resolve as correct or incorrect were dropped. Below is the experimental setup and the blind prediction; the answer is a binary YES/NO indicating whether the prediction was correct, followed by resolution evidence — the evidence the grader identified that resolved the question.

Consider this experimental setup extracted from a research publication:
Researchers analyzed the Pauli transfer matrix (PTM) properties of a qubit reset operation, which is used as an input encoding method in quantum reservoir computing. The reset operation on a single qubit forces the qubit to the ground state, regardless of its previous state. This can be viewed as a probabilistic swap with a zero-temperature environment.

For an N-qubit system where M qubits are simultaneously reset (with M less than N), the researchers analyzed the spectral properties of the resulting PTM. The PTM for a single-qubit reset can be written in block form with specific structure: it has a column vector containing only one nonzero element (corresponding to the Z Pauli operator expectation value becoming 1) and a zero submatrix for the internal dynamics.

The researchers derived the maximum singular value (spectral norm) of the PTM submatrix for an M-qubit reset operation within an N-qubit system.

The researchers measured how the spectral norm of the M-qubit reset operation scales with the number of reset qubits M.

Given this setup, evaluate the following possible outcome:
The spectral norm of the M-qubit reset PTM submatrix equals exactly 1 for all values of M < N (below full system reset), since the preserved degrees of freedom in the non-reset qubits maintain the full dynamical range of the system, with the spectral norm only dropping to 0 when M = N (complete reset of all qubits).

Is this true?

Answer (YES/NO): NO